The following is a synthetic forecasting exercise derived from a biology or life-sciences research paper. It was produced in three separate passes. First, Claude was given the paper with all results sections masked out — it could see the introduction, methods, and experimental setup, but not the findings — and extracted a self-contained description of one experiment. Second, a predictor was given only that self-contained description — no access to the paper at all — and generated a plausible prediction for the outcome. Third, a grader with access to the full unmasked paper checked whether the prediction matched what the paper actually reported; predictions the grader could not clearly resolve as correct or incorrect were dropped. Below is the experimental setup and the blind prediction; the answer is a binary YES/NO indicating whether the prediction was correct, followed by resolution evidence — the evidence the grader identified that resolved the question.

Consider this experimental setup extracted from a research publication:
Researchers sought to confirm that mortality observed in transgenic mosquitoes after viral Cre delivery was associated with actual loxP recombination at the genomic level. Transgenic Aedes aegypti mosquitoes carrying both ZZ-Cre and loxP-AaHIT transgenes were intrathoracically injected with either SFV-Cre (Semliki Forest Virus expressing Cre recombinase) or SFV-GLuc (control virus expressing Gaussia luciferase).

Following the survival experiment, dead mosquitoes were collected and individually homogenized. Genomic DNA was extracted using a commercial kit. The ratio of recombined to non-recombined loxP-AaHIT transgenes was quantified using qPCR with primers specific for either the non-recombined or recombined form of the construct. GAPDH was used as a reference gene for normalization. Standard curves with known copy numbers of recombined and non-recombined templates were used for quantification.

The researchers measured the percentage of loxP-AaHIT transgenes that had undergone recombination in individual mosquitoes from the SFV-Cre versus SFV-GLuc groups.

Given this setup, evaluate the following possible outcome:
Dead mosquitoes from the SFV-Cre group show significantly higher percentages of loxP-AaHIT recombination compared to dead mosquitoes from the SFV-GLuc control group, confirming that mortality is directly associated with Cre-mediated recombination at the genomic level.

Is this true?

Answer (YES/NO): YES